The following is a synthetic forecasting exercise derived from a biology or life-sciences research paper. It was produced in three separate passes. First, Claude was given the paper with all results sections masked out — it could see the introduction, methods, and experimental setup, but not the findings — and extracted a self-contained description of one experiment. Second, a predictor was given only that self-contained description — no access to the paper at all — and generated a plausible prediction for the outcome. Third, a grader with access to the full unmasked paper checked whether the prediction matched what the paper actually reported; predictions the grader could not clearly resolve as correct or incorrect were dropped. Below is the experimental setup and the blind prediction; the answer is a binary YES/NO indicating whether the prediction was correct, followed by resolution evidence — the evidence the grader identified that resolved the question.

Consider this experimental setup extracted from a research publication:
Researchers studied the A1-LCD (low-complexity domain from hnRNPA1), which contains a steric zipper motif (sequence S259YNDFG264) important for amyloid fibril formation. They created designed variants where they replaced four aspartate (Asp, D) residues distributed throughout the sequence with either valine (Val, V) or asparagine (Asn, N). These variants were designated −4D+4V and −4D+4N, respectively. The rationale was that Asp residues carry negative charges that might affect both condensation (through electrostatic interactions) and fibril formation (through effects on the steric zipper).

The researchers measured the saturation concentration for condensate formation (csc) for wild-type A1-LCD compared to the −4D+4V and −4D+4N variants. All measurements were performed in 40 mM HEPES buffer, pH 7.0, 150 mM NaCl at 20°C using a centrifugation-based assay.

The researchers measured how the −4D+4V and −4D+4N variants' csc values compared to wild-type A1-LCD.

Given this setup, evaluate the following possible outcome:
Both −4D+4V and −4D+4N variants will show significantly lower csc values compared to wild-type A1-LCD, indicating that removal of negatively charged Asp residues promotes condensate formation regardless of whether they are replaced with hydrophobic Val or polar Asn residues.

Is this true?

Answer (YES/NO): NO